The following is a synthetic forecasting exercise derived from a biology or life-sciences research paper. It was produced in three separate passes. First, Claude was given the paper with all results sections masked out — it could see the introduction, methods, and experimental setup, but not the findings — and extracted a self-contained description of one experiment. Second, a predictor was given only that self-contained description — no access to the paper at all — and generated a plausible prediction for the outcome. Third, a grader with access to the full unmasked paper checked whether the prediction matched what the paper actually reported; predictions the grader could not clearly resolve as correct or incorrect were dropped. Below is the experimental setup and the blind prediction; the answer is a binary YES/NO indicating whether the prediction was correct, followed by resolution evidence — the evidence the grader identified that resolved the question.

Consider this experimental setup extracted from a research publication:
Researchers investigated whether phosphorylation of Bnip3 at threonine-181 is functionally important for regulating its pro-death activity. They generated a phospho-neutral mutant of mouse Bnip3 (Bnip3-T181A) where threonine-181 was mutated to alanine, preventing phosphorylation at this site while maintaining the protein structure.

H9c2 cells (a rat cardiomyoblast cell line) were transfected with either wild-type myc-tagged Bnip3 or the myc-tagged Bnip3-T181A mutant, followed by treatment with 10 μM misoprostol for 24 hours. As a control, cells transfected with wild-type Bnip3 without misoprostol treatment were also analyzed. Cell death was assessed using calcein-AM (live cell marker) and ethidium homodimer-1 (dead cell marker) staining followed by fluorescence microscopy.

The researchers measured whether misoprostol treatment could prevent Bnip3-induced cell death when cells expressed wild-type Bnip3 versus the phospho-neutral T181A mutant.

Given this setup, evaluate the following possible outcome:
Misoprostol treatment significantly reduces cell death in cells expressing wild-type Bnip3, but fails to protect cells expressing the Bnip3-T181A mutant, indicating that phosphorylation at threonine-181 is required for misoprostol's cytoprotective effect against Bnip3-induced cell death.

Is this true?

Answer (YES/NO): YES